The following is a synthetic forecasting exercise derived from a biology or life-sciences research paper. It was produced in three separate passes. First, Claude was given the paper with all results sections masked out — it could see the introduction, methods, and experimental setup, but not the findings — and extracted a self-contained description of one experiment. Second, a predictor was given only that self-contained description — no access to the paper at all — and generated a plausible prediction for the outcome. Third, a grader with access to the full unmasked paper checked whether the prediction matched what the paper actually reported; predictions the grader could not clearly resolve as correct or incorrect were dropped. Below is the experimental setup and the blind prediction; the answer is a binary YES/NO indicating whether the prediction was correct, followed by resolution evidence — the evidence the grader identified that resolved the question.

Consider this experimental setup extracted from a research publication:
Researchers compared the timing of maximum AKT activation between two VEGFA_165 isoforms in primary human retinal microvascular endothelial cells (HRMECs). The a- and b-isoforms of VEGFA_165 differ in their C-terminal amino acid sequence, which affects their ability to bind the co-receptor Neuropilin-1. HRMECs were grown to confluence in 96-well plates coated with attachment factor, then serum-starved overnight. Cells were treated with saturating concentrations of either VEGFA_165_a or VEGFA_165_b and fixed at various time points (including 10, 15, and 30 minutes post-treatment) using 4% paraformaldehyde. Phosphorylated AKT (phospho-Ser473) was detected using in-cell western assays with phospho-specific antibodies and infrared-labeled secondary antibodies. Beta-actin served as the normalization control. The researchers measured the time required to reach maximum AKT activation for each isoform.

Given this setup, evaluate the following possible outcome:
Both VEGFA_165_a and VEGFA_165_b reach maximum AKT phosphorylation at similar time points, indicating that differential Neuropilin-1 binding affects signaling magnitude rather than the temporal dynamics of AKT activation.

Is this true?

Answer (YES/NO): NO